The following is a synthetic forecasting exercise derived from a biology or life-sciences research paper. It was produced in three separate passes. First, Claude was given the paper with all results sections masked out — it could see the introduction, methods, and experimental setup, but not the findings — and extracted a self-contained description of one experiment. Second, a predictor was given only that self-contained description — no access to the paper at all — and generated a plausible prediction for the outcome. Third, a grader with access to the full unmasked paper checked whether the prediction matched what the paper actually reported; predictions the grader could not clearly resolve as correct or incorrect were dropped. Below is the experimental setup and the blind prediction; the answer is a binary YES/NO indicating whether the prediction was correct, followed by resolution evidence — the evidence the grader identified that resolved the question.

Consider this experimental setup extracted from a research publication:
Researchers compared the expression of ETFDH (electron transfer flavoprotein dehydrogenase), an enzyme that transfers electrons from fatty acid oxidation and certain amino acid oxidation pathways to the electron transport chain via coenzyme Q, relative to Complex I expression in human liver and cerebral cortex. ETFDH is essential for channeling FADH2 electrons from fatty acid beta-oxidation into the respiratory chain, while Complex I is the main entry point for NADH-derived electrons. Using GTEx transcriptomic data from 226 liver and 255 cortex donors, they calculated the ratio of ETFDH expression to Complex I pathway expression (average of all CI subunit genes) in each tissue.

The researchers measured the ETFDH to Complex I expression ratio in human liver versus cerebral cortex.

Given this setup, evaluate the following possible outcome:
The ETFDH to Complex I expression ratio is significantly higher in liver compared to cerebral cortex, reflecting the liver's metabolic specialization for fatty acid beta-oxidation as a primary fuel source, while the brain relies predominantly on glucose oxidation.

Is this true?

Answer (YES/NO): YES